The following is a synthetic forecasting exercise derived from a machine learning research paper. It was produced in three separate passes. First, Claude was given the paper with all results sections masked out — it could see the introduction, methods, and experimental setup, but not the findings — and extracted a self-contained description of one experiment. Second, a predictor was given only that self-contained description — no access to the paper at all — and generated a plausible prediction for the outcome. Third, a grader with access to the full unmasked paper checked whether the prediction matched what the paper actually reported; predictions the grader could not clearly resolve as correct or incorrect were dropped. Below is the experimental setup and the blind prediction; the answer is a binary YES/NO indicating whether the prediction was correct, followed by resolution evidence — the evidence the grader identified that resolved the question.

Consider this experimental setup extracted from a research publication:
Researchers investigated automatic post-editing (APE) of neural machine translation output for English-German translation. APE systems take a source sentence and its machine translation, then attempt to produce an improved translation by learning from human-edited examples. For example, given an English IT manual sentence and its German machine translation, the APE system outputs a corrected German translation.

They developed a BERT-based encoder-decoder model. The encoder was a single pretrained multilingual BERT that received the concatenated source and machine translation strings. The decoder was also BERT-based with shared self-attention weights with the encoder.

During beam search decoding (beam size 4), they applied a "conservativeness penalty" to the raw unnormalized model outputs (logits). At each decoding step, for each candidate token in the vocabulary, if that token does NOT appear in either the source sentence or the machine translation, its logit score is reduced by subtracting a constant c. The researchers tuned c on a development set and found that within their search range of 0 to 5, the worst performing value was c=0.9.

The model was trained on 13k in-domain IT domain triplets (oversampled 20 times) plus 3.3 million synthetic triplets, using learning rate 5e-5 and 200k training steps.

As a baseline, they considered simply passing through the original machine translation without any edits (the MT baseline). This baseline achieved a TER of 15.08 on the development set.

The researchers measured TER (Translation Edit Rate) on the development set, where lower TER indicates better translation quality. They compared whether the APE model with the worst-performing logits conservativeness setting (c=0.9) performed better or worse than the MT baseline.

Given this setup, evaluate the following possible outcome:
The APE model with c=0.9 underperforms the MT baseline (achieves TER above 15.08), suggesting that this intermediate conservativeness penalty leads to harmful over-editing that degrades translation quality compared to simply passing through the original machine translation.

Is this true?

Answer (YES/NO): YES